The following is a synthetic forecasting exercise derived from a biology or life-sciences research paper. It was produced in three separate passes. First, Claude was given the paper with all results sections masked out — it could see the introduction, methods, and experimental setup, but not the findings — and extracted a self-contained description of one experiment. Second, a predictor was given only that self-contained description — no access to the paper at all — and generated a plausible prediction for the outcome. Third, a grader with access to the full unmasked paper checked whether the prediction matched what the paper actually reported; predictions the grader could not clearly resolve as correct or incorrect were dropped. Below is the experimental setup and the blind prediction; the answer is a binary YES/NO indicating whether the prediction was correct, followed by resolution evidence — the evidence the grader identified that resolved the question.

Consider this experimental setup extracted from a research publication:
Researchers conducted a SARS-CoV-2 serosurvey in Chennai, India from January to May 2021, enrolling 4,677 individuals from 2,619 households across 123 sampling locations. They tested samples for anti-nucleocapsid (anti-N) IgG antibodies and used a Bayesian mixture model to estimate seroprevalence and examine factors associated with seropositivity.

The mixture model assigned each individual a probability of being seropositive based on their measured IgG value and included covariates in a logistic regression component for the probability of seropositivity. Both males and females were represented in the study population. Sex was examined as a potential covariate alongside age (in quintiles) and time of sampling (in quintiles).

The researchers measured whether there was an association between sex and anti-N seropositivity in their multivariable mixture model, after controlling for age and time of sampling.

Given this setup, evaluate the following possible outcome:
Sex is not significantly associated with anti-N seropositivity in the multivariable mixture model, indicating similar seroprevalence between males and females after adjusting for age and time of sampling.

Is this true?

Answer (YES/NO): NO